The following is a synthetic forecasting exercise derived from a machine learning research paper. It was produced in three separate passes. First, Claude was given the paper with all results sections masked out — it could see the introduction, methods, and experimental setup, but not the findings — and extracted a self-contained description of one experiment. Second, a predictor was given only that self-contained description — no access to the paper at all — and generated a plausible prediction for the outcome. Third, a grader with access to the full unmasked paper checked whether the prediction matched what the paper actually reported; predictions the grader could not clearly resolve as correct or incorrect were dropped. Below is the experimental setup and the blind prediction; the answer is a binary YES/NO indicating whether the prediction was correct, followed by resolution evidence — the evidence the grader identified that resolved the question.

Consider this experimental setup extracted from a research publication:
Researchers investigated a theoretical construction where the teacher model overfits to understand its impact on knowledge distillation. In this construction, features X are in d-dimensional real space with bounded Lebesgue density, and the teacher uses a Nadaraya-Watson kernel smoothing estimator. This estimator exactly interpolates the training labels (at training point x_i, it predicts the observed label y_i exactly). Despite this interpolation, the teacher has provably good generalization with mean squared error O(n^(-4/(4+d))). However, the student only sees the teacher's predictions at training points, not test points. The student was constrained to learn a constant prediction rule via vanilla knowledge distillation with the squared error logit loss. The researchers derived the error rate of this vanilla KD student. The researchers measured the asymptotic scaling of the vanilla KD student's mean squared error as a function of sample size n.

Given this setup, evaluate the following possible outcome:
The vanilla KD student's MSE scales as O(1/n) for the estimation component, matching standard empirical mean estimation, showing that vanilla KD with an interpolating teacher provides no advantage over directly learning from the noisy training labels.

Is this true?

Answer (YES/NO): NO